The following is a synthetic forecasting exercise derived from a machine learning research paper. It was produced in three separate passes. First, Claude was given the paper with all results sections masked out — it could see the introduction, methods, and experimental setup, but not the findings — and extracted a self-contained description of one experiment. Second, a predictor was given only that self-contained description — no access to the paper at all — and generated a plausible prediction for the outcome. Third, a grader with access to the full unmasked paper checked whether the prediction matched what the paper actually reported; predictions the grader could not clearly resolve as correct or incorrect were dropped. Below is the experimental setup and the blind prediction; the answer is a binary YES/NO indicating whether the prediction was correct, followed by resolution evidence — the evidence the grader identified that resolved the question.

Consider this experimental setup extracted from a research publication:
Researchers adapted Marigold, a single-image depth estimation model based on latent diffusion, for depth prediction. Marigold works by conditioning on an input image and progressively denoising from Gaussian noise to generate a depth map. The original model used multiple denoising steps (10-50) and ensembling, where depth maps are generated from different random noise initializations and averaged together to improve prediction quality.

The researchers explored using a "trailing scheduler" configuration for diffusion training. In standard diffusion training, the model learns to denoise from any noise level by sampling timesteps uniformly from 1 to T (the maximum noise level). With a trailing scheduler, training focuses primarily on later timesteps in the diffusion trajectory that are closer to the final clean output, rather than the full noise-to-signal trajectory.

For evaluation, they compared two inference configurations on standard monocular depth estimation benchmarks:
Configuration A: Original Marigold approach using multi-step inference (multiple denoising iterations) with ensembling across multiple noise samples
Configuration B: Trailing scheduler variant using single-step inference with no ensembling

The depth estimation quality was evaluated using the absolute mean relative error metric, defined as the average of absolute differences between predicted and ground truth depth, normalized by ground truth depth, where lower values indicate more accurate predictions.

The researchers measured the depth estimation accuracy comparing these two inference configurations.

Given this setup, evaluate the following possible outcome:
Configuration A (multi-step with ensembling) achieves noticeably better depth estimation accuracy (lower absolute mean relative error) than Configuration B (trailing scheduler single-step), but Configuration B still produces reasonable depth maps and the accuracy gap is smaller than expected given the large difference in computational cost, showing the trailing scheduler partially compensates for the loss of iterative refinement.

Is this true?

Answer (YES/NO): NO